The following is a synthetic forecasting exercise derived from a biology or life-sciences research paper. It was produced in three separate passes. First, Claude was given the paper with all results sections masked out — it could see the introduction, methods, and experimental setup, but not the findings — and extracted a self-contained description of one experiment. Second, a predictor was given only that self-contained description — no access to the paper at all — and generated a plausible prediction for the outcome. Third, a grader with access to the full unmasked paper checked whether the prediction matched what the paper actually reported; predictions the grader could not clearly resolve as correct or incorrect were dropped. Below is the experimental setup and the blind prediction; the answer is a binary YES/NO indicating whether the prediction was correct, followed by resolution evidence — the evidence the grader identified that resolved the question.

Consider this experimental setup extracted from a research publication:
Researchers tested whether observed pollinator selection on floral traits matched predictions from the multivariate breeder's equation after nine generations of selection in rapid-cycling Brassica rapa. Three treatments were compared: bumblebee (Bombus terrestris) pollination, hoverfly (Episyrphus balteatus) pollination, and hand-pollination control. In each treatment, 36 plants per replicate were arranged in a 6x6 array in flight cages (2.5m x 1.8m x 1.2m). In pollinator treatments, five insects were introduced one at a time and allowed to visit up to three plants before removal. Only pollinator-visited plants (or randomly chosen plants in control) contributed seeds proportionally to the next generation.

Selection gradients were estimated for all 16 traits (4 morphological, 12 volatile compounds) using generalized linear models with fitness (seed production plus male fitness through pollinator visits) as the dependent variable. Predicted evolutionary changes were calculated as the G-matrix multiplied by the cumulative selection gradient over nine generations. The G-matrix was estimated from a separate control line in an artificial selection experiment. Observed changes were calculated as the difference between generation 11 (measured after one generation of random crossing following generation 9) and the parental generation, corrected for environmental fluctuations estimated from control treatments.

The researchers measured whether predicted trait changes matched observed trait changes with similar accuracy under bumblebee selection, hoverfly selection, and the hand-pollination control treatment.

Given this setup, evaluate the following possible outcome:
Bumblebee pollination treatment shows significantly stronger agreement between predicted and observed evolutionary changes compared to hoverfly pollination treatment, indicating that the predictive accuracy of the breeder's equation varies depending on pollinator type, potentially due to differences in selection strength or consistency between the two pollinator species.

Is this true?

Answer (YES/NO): YES